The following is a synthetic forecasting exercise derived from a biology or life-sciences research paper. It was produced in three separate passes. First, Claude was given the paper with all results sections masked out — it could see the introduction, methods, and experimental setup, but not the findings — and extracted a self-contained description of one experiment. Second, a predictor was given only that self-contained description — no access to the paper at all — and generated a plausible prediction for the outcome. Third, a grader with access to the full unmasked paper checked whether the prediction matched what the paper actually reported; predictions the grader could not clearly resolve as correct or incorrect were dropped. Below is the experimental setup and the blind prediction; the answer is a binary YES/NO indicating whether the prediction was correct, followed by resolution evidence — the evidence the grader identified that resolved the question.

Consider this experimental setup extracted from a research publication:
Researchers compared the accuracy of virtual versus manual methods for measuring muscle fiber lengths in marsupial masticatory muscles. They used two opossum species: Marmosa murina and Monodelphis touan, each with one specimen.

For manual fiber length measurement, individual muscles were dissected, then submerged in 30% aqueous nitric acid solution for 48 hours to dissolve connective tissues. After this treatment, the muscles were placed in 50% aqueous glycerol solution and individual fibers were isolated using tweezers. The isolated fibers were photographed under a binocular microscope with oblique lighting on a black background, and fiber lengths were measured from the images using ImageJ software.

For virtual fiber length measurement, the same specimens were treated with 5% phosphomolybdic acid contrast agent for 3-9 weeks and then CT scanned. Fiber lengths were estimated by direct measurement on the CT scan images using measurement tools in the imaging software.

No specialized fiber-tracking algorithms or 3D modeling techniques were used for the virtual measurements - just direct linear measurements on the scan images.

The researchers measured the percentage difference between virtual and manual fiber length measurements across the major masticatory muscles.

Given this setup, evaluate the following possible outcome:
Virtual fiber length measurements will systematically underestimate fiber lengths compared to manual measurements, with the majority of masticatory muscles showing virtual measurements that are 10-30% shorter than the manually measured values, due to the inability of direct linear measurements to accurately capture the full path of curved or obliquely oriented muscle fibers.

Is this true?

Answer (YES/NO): NO